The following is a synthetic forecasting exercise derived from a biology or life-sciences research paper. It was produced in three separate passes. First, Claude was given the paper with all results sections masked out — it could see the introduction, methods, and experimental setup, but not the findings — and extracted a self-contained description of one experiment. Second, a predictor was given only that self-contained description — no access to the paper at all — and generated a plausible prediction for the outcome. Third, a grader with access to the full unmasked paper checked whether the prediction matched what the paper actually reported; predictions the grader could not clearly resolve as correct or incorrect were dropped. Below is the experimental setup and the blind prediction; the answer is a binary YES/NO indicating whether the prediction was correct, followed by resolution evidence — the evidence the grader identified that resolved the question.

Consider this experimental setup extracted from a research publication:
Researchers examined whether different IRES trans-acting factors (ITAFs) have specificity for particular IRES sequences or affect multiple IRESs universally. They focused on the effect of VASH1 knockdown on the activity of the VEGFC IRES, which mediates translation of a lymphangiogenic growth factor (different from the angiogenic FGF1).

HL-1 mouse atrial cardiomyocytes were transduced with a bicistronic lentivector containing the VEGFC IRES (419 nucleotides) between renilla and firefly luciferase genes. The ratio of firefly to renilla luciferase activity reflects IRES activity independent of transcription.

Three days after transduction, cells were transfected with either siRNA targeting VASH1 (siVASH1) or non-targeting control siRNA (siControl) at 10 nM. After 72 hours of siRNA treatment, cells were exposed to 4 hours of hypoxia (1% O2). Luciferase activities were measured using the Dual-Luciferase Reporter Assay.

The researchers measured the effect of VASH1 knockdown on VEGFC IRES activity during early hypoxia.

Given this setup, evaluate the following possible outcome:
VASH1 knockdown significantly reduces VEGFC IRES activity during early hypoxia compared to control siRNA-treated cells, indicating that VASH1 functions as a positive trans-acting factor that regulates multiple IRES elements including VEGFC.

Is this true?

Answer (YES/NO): NO